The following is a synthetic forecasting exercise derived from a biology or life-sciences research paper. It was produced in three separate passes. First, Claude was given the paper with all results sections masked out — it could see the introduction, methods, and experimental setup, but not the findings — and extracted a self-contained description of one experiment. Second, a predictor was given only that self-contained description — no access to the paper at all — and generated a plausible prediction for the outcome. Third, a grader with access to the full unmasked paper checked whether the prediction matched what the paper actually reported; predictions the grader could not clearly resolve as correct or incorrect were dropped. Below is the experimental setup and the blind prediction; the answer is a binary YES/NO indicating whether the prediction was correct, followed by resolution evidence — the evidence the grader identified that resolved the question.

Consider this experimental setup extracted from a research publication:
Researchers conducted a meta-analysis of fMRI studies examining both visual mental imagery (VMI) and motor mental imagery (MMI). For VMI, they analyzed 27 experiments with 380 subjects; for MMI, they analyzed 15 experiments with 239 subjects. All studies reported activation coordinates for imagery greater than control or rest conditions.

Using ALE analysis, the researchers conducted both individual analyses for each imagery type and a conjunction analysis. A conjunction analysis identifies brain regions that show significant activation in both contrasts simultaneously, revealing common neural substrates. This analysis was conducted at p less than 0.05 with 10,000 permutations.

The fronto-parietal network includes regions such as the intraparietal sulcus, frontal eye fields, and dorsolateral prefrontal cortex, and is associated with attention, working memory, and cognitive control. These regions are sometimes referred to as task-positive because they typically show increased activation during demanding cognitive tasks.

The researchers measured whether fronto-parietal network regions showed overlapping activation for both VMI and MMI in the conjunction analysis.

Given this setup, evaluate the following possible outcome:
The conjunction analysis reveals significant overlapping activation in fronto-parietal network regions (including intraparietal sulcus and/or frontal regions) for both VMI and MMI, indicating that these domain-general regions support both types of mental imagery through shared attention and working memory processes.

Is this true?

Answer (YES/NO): NO